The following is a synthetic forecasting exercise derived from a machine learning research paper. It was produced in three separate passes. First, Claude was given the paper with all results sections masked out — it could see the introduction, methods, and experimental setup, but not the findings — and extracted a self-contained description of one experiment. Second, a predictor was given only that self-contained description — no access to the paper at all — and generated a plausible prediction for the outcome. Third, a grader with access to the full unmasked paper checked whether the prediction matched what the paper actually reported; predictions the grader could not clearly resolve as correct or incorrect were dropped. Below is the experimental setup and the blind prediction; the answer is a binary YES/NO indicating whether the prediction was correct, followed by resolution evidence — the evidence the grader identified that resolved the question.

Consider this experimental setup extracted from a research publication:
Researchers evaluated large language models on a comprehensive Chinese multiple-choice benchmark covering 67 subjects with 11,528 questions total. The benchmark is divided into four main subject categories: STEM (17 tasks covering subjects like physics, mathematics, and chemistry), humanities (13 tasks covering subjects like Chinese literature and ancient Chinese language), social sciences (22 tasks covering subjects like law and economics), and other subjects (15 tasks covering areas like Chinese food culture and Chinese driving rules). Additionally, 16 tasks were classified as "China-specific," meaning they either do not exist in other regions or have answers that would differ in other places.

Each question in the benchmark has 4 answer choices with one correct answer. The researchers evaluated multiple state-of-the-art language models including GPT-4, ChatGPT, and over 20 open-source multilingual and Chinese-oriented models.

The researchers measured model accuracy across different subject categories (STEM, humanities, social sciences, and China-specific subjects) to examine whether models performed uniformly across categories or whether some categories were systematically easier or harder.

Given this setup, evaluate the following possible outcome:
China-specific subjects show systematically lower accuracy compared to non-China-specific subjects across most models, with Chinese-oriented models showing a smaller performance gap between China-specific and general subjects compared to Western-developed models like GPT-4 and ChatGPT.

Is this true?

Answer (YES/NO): NO